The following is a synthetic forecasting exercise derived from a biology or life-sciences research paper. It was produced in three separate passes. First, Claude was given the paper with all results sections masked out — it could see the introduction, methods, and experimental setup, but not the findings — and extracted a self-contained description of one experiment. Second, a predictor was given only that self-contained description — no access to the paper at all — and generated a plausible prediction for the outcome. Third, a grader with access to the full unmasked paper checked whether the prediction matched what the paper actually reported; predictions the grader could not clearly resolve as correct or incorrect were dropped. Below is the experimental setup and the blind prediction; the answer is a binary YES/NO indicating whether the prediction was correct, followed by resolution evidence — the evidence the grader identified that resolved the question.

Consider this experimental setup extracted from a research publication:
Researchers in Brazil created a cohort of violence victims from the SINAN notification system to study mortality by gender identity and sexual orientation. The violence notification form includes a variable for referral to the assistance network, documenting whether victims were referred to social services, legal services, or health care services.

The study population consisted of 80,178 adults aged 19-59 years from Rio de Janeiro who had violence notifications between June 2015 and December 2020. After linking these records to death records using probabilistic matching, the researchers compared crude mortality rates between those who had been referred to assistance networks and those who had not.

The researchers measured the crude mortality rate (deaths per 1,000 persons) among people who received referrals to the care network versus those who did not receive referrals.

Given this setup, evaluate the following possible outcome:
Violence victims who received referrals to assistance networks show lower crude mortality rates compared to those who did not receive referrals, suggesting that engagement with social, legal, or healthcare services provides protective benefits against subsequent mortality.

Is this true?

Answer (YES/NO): YES